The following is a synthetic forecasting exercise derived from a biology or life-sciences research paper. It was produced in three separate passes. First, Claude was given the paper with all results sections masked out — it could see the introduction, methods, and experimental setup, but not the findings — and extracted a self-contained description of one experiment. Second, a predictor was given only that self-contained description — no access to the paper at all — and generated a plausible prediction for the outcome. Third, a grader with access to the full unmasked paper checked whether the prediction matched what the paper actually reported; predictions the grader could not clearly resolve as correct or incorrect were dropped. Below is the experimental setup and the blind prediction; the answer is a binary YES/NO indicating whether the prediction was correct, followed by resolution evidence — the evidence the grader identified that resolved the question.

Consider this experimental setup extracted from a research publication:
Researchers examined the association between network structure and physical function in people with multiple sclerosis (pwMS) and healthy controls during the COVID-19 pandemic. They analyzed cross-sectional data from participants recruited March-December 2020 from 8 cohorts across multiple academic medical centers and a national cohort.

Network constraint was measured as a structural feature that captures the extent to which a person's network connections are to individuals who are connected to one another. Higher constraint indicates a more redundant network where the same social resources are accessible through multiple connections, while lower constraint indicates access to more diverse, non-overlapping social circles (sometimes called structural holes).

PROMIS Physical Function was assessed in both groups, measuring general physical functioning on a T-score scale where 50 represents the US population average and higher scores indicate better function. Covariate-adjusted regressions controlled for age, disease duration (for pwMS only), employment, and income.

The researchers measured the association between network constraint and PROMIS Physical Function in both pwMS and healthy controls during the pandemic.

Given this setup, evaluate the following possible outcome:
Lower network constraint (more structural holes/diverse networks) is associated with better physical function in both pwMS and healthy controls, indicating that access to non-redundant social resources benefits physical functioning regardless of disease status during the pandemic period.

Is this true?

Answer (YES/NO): NO